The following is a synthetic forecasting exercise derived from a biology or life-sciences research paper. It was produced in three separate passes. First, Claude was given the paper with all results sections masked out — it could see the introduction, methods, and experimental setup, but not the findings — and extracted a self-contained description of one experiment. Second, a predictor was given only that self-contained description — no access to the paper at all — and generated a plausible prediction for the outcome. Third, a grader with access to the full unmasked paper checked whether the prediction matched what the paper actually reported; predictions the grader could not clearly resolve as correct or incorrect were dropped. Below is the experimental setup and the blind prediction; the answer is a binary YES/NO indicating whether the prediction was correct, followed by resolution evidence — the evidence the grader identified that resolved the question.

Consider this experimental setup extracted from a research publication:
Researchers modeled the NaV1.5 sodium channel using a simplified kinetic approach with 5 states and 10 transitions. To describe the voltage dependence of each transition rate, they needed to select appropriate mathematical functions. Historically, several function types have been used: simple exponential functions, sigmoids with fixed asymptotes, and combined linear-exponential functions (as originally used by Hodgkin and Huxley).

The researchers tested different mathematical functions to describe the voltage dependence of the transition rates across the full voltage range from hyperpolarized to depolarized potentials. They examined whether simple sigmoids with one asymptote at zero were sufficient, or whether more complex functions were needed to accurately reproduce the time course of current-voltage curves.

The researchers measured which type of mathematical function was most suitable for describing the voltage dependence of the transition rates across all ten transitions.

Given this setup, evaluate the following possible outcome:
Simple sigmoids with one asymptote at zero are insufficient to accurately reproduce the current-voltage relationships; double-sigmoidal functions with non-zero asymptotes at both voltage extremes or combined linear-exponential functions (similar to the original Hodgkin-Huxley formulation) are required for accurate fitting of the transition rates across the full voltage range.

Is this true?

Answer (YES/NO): NO